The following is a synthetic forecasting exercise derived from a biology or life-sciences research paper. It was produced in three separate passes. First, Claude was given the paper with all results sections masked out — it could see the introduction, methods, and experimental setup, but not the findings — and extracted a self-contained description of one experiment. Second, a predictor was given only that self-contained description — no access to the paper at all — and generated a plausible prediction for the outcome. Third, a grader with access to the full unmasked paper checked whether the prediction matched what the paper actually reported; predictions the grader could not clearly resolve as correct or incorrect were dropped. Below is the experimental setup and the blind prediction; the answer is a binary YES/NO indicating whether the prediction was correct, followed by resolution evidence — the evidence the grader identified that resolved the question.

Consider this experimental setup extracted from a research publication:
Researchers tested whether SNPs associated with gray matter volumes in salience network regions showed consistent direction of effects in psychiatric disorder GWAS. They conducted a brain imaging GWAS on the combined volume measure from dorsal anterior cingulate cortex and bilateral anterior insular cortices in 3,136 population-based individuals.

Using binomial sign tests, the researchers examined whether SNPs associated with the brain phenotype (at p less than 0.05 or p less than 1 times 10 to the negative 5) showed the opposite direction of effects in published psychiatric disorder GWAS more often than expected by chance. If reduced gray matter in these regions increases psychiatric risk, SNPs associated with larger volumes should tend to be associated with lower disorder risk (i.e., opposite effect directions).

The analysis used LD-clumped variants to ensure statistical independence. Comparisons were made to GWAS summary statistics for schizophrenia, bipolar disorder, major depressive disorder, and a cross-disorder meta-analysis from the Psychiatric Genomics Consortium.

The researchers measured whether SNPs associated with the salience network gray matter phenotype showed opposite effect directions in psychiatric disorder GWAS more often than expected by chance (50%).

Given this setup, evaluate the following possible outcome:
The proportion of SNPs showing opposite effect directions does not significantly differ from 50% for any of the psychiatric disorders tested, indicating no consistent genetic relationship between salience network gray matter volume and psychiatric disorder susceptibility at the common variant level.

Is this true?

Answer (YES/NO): YES